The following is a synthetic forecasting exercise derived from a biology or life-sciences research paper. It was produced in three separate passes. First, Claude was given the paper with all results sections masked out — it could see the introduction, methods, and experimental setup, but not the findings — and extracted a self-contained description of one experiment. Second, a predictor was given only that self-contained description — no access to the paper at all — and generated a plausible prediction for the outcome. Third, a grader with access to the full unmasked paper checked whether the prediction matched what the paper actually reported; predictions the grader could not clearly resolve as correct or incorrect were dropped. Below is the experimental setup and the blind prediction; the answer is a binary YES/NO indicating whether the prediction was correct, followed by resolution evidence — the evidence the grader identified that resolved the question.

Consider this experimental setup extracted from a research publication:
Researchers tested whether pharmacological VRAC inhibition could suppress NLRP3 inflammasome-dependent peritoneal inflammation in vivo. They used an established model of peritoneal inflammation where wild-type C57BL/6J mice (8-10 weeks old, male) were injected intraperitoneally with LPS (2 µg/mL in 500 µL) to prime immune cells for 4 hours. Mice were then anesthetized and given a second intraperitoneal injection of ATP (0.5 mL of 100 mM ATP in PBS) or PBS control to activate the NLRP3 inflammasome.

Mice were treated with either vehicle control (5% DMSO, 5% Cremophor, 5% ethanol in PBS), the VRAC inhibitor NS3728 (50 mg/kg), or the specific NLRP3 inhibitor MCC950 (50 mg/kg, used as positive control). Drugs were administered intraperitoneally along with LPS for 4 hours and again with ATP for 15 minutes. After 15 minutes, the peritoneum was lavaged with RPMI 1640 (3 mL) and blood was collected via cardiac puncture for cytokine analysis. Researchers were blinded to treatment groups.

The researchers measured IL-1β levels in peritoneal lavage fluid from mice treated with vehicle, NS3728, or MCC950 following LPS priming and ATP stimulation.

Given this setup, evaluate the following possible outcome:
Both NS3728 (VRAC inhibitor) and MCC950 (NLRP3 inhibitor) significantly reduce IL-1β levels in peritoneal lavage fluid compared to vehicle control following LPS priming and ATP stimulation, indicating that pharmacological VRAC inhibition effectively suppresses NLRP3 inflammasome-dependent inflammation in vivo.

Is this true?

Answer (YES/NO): YES